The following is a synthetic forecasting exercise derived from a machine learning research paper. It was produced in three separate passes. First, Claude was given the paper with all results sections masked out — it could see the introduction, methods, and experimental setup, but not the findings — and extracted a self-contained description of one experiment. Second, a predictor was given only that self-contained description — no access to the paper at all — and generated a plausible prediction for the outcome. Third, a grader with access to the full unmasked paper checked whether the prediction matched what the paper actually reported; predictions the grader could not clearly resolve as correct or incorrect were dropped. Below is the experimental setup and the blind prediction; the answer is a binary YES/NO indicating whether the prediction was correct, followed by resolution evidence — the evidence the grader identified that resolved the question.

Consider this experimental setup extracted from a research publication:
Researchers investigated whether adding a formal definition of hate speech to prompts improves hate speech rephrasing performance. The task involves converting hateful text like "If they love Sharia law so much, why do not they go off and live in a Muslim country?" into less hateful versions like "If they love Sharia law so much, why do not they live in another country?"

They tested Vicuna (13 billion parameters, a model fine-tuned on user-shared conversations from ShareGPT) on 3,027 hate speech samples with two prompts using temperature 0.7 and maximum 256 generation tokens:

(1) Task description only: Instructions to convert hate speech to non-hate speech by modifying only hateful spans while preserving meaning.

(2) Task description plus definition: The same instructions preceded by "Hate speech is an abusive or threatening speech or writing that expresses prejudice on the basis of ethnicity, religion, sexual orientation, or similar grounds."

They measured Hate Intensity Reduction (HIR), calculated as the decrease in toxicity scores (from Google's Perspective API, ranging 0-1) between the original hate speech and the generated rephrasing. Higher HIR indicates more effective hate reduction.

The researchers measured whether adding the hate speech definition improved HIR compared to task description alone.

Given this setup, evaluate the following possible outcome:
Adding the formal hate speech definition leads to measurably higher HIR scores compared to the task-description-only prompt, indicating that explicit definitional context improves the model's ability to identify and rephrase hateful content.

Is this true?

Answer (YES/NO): YES